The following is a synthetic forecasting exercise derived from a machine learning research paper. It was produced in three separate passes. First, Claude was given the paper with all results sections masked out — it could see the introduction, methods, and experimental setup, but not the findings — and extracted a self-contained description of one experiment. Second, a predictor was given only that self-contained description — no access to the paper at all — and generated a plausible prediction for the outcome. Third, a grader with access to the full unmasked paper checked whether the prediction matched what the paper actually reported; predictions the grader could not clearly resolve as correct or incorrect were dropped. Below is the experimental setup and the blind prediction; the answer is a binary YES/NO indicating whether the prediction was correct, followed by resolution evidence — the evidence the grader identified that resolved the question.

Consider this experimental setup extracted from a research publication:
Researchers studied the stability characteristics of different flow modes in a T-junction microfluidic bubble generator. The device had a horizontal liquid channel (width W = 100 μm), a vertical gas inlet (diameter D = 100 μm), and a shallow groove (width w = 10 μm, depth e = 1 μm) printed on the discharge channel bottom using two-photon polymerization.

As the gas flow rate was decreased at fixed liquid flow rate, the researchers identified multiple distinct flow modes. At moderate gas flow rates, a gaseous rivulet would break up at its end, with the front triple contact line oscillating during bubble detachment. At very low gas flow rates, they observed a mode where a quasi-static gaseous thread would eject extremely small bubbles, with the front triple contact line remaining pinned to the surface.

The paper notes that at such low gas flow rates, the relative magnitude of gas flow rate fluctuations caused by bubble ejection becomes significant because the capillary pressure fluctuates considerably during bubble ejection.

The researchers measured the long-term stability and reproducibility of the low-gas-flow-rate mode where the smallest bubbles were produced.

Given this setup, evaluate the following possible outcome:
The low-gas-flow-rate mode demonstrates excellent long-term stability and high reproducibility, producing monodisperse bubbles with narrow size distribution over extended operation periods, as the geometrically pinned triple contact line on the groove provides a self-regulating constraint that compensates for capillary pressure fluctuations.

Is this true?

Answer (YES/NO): YES